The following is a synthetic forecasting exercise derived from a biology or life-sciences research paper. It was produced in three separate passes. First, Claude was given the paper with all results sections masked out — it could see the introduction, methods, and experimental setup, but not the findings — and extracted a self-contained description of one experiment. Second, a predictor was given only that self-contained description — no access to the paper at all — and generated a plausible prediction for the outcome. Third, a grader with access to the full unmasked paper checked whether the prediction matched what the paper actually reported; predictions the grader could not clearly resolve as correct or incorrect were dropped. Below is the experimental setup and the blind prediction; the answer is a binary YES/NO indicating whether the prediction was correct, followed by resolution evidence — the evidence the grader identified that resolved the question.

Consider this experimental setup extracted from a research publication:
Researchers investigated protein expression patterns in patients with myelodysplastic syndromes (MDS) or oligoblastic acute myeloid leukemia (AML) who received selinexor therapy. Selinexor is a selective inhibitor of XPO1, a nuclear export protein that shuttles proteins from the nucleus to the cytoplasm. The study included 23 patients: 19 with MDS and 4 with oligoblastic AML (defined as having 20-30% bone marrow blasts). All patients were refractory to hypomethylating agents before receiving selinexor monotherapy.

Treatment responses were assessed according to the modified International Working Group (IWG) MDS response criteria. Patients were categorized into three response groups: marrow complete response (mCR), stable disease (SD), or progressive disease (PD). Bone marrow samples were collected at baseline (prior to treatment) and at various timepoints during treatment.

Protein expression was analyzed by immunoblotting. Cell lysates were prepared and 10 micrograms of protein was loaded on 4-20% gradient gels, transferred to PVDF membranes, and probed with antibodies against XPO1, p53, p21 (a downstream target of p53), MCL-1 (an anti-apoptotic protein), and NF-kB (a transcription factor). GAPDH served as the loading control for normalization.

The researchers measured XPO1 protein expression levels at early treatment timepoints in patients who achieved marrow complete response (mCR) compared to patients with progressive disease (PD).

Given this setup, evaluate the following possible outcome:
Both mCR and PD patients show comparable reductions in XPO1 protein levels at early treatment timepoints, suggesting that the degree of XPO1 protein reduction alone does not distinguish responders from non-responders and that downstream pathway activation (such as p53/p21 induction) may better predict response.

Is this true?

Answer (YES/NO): NO